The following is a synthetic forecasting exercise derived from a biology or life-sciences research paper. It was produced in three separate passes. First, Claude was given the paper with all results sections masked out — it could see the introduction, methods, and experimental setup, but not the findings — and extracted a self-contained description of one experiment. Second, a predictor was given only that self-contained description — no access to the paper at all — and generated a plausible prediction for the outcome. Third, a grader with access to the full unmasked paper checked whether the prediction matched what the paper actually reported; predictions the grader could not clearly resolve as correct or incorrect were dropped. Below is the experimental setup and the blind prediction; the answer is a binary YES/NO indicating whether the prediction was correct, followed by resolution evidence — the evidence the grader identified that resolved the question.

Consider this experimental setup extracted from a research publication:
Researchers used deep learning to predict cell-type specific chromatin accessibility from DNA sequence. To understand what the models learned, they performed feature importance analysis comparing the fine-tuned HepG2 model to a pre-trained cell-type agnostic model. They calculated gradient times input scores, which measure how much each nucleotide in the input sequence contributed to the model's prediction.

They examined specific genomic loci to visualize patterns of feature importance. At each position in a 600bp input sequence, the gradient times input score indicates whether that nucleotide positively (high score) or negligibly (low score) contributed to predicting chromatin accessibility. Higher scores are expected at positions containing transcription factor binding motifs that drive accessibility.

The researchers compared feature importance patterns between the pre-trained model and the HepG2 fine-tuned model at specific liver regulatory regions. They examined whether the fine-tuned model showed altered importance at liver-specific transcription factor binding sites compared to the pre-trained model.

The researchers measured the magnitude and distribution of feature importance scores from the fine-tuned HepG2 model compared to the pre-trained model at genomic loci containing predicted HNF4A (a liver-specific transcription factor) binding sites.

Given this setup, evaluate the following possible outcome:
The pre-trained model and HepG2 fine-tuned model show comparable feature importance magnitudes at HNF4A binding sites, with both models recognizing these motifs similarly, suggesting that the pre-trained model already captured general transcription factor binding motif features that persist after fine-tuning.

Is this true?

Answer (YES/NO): NO